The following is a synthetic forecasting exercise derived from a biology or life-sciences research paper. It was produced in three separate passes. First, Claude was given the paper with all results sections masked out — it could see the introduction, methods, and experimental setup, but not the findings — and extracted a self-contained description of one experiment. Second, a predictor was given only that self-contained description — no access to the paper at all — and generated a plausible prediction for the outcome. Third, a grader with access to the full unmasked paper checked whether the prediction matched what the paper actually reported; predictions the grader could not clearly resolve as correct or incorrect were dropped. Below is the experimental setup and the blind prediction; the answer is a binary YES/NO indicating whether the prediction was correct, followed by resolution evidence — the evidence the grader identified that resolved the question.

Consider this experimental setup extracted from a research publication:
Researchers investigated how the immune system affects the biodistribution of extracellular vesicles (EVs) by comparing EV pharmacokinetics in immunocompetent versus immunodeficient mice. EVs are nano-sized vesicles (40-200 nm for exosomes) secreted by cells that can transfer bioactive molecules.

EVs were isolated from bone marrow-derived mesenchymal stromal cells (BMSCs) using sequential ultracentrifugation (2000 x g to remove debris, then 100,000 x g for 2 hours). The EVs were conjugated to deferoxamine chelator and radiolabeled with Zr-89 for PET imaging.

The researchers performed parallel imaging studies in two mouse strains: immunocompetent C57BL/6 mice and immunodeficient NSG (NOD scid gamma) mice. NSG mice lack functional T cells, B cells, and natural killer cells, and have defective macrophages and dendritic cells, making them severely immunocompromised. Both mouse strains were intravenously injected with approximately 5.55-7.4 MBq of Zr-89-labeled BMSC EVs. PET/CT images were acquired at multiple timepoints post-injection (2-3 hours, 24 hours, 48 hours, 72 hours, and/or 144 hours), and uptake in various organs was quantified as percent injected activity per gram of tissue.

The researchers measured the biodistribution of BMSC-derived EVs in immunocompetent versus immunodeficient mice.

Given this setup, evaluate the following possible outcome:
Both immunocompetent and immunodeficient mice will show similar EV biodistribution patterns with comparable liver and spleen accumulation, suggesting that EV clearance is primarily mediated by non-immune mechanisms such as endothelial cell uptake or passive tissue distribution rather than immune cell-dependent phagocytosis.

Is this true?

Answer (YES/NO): NO